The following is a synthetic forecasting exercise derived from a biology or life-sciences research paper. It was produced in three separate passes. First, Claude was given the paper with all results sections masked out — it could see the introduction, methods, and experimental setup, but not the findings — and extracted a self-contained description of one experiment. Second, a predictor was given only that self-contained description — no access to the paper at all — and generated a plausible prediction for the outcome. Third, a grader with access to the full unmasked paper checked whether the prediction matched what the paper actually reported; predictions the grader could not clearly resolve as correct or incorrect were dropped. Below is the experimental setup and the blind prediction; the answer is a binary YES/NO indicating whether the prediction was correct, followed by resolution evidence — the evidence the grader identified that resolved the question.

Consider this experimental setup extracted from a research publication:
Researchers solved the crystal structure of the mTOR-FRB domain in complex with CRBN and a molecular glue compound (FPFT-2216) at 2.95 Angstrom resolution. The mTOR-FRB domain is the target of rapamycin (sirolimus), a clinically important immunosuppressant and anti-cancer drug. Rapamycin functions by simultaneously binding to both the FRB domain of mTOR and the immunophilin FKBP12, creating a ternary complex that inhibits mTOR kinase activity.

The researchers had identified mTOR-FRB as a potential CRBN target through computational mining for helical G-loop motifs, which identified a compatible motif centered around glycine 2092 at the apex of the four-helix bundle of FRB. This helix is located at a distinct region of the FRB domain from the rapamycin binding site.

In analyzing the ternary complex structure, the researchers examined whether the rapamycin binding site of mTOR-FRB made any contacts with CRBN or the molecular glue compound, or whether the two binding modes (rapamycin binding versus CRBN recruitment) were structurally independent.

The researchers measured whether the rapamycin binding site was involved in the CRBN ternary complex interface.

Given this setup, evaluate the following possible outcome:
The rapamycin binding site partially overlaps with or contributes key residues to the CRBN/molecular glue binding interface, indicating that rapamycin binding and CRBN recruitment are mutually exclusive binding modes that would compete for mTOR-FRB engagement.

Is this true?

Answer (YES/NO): NO